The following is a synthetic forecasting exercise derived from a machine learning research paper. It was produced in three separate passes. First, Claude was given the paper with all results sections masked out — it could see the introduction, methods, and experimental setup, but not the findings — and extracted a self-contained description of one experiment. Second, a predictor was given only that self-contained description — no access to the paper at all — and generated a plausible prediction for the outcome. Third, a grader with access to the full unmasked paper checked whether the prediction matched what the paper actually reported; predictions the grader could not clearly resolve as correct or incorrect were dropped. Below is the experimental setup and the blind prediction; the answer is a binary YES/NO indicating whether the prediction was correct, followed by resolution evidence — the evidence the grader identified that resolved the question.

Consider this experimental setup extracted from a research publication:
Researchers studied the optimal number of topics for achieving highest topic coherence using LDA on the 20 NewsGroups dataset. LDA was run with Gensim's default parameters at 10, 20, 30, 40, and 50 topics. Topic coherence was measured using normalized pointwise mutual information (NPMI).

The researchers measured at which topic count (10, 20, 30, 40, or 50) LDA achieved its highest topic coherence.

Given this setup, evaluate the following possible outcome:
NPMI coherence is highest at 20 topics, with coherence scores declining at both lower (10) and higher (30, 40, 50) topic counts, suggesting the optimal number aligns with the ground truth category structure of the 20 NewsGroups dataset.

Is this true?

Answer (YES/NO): YES